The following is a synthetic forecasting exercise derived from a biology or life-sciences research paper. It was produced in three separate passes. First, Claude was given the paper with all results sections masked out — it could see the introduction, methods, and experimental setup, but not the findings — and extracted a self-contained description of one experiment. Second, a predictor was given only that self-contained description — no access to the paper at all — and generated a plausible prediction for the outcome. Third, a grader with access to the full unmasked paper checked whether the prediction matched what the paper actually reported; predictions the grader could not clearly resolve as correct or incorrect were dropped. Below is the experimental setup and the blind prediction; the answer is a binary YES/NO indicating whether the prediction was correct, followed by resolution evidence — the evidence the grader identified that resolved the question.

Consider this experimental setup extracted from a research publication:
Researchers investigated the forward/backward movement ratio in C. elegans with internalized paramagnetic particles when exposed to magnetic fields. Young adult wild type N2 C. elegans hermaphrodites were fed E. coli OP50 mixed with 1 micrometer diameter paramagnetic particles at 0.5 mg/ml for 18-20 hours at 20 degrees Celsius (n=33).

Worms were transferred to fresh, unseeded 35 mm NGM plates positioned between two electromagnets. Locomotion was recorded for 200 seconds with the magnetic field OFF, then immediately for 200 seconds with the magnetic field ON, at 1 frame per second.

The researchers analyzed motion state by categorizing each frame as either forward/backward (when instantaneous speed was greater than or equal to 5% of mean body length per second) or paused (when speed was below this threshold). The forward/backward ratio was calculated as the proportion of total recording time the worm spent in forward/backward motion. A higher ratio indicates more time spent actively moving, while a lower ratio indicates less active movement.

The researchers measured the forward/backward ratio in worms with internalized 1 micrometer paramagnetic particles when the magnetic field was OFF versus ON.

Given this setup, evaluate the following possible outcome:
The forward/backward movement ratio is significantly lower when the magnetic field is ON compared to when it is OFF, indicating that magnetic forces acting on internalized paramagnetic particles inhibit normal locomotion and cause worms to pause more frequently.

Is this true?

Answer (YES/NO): NO